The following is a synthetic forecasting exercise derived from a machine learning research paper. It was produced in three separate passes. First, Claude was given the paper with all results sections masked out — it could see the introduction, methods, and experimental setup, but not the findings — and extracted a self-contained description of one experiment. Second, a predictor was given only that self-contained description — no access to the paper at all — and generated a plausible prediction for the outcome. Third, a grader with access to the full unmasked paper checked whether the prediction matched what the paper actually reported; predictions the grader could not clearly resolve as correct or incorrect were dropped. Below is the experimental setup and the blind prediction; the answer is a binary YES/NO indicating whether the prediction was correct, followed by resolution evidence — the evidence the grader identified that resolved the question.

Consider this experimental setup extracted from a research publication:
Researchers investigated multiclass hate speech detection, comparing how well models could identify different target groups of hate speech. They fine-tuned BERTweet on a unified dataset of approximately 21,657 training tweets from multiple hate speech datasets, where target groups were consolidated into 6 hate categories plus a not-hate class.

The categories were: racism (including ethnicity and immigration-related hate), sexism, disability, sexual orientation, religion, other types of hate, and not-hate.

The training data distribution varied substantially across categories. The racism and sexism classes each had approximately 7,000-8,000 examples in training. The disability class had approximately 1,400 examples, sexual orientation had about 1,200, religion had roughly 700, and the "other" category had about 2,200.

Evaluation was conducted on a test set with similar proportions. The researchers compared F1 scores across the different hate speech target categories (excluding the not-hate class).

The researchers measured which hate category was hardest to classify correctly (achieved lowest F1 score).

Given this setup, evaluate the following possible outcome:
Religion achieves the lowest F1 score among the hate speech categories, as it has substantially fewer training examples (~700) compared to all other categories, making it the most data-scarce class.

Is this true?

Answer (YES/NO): YES